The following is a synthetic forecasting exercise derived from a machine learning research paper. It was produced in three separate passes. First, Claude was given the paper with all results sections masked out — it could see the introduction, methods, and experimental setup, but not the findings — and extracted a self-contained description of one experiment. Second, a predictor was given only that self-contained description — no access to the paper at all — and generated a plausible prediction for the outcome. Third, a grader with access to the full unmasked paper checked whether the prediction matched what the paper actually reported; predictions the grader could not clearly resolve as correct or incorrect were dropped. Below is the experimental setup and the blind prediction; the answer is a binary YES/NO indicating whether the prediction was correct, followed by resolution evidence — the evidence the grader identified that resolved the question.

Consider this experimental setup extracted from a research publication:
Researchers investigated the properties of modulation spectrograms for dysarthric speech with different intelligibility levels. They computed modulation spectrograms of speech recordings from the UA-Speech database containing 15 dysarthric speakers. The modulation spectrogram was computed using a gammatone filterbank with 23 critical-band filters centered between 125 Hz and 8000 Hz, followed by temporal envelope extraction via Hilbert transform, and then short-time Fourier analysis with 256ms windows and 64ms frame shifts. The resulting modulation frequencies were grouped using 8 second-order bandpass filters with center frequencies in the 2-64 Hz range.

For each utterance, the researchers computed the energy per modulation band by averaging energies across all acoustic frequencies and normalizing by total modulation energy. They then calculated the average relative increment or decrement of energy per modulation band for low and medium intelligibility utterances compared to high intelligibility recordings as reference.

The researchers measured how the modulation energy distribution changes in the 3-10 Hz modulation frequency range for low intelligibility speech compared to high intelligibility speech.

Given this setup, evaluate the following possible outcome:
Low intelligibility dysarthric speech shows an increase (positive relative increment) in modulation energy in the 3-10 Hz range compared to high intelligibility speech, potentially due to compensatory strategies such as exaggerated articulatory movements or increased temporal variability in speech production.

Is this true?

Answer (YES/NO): NO